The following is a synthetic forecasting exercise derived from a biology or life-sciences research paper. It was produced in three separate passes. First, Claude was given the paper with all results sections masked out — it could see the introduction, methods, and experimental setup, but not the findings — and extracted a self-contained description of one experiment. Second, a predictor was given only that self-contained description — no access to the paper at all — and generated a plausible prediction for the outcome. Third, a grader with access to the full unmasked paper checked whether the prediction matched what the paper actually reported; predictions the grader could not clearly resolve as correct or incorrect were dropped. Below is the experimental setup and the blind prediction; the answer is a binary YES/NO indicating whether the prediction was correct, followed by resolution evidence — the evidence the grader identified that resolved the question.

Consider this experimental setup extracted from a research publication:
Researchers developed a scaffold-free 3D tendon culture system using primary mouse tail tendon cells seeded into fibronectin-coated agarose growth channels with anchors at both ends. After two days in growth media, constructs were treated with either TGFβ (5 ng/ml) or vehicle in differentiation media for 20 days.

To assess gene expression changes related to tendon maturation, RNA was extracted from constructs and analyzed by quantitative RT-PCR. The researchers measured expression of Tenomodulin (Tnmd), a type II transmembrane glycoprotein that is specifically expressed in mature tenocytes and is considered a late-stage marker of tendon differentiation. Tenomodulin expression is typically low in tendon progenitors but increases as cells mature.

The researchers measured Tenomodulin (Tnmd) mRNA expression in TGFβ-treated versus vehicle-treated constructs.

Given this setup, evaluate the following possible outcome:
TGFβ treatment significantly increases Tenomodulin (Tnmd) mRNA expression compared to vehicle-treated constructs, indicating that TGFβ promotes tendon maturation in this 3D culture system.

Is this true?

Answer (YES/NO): NO